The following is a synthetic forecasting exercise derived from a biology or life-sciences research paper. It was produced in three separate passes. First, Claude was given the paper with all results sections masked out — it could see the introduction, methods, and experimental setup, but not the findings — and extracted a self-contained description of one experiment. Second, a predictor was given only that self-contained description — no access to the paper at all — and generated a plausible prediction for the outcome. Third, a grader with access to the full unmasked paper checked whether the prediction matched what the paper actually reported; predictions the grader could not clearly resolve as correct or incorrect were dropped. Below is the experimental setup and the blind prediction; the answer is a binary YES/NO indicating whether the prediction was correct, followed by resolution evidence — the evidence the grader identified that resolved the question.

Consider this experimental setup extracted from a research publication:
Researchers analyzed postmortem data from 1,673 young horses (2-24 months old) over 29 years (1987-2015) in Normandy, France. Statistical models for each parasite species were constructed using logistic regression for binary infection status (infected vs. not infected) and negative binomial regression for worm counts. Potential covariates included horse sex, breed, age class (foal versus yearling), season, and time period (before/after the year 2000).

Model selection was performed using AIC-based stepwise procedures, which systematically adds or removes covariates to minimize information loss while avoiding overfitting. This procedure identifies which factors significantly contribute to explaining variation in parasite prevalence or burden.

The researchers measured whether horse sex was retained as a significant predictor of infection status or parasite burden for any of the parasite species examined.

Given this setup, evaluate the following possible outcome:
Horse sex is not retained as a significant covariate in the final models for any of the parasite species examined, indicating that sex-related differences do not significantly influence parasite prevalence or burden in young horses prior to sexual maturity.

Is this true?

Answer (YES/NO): YES